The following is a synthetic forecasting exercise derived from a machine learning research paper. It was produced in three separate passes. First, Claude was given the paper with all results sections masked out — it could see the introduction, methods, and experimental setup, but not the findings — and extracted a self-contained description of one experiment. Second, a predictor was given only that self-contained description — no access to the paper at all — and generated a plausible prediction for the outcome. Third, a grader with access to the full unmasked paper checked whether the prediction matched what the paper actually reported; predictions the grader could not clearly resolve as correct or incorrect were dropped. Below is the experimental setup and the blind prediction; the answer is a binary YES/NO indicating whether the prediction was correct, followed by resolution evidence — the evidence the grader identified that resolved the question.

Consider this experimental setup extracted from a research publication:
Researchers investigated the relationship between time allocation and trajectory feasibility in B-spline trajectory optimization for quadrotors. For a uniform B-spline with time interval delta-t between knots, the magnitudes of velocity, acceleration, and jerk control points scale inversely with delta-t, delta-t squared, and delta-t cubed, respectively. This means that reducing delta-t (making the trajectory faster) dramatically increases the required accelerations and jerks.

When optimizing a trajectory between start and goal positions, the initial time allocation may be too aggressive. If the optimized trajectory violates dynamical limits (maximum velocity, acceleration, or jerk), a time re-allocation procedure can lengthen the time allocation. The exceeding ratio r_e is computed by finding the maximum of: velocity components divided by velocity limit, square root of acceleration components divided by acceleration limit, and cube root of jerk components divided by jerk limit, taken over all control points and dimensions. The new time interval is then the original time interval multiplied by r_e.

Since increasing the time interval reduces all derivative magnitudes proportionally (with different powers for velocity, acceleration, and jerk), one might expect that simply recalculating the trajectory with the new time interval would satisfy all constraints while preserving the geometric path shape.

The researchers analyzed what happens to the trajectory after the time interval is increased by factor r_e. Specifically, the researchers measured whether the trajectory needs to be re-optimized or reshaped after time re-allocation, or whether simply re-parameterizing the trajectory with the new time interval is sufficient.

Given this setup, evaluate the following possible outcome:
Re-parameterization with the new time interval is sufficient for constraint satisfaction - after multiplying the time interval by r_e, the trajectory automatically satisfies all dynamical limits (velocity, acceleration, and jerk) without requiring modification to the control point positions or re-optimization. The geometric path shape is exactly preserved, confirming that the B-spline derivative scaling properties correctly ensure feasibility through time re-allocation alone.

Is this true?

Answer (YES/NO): NO